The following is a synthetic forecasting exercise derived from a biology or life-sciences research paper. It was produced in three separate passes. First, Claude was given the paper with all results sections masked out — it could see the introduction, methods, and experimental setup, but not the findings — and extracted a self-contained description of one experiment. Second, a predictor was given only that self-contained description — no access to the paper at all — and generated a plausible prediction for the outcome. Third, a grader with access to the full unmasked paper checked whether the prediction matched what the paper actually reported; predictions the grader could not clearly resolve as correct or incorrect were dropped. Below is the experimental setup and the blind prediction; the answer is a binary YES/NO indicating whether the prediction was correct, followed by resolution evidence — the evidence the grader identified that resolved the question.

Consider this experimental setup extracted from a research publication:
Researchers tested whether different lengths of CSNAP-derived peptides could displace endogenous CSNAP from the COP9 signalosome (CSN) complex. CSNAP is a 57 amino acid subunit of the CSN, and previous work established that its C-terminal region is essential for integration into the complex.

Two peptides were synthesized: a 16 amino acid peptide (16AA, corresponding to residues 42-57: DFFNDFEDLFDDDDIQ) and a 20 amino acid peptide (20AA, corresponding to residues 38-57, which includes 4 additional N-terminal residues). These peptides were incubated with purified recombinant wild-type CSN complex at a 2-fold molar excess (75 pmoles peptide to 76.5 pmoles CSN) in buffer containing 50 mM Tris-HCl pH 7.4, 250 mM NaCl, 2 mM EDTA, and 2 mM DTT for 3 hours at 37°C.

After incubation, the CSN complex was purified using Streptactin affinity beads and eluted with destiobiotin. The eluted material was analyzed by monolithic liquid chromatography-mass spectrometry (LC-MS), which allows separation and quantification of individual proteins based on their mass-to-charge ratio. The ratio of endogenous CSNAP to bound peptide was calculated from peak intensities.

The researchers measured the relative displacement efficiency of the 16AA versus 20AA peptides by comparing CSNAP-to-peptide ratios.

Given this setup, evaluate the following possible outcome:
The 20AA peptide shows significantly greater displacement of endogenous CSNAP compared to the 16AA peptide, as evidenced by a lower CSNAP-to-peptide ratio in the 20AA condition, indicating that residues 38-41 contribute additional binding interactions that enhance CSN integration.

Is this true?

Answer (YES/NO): YES